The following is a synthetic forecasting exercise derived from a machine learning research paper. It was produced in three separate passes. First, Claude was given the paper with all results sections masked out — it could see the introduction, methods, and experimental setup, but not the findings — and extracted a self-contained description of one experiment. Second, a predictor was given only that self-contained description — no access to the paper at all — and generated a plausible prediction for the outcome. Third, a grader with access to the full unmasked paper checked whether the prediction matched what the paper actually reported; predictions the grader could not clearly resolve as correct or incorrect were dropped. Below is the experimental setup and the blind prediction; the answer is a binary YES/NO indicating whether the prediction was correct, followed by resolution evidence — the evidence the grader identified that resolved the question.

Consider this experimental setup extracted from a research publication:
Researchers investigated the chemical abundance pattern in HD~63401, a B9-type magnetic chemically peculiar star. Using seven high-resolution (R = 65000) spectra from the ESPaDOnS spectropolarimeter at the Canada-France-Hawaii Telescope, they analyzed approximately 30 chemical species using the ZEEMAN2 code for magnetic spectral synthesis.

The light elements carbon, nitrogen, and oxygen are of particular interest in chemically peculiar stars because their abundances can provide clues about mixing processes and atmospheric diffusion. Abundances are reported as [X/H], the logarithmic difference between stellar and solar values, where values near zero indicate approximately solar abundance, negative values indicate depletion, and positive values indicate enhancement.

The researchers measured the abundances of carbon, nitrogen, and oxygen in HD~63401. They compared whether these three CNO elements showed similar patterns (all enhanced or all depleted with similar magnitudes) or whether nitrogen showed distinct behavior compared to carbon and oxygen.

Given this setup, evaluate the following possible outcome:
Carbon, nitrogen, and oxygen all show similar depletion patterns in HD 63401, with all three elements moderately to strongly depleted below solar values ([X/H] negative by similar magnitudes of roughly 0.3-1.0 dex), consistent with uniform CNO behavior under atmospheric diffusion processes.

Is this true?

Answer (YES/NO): NO